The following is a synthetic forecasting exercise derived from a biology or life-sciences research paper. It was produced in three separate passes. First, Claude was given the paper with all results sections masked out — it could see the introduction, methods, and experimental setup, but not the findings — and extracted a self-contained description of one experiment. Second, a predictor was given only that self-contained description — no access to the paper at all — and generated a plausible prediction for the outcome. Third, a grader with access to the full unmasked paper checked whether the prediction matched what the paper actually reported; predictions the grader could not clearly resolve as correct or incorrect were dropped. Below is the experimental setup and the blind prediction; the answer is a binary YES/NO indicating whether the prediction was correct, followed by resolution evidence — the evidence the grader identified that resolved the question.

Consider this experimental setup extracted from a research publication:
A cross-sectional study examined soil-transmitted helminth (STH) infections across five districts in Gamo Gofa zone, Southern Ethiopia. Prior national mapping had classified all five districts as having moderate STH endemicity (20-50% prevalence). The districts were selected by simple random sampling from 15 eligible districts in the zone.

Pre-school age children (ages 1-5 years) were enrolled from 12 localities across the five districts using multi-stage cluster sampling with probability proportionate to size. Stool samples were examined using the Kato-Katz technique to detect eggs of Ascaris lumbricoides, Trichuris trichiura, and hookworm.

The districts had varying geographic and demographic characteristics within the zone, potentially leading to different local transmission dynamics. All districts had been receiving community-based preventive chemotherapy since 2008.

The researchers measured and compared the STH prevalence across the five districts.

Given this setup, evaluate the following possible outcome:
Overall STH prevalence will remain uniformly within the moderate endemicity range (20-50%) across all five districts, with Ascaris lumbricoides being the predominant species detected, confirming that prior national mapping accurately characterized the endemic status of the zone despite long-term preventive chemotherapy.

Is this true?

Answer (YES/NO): NO